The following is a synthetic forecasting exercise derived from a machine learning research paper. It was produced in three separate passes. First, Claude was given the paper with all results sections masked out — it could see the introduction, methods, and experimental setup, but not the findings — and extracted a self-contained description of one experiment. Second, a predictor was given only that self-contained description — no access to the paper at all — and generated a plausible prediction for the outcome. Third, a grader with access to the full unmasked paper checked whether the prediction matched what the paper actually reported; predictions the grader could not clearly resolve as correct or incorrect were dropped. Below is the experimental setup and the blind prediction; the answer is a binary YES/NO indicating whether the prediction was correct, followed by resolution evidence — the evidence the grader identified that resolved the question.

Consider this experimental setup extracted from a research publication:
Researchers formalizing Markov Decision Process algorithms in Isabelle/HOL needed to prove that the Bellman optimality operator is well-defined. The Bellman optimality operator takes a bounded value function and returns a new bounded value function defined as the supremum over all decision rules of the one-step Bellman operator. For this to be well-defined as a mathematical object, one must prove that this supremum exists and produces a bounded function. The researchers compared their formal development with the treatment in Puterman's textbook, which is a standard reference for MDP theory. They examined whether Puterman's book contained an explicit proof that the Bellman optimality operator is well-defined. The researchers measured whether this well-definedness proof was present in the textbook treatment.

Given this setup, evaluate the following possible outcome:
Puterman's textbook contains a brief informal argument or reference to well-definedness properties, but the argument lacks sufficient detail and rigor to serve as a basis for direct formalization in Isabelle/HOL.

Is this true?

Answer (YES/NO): NO